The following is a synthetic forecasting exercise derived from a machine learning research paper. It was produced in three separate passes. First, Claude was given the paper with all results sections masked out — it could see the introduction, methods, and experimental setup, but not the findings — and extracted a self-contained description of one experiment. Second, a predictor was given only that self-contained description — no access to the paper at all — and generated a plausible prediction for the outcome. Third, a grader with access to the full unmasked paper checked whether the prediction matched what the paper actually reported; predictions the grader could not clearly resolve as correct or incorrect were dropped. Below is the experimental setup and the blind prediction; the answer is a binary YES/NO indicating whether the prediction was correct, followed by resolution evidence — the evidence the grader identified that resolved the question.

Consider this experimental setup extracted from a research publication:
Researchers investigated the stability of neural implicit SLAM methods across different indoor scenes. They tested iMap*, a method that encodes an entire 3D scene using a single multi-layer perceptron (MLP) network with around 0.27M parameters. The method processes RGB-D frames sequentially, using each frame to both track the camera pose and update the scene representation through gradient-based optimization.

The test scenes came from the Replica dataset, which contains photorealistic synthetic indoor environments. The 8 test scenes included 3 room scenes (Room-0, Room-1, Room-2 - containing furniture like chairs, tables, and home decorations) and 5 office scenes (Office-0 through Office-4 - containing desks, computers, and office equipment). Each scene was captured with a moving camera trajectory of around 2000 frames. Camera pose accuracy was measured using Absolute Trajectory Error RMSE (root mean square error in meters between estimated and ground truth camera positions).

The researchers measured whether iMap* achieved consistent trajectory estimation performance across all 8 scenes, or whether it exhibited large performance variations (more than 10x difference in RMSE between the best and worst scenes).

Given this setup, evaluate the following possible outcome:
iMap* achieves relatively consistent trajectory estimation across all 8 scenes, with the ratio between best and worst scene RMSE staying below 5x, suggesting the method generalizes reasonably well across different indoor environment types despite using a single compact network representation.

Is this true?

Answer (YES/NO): NO